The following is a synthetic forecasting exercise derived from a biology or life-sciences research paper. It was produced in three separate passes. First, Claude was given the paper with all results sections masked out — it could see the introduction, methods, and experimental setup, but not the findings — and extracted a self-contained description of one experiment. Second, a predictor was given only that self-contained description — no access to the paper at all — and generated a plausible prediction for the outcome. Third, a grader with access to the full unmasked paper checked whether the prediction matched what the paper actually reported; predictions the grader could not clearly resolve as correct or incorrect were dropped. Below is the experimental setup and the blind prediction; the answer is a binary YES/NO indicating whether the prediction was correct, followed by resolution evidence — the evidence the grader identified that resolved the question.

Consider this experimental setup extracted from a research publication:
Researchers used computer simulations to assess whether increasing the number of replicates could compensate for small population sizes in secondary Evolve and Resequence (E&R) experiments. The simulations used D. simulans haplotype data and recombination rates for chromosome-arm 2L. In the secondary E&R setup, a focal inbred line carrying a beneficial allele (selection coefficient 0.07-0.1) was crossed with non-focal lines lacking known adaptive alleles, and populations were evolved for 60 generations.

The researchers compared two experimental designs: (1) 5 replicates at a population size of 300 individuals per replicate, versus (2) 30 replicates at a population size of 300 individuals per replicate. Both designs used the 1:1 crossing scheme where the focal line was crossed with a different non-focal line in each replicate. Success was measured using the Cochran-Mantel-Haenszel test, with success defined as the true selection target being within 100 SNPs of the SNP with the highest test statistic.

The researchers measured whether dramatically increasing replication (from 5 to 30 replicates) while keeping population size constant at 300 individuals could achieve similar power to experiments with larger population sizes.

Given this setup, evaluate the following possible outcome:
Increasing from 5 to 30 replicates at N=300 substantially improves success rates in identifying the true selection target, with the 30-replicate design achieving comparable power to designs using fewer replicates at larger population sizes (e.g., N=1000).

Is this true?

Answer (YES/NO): YES